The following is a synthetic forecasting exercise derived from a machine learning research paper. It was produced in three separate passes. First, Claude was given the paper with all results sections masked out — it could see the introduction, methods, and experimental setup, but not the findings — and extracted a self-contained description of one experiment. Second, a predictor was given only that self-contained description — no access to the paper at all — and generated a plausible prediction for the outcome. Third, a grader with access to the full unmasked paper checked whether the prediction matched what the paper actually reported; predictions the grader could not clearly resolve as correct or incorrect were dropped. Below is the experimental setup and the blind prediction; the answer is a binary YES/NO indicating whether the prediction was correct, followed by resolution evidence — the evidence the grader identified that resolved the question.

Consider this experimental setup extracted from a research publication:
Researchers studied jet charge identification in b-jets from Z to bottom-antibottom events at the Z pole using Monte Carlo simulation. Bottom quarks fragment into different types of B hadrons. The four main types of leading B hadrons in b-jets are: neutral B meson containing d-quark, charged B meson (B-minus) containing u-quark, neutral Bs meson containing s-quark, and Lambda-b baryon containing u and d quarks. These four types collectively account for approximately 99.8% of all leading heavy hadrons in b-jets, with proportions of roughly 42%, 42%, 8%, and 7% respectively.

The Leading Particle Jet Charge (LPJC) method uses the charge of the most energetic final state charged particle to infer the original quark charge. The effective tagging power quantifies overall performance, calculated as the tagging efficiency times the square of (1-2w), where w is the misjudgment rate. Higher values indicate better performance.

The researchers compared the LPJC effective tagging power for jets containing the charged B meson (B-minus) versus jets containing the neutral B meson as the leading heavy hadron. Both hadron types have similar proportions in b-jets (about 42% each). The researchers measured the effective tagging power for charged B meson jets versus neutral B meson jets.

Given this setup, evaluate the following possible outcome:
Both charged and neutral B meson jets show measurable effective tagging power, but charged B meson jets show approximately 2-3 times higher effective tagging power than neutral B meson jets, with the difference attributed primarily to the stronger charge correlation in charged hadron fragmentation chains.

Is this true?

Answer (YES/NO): YES